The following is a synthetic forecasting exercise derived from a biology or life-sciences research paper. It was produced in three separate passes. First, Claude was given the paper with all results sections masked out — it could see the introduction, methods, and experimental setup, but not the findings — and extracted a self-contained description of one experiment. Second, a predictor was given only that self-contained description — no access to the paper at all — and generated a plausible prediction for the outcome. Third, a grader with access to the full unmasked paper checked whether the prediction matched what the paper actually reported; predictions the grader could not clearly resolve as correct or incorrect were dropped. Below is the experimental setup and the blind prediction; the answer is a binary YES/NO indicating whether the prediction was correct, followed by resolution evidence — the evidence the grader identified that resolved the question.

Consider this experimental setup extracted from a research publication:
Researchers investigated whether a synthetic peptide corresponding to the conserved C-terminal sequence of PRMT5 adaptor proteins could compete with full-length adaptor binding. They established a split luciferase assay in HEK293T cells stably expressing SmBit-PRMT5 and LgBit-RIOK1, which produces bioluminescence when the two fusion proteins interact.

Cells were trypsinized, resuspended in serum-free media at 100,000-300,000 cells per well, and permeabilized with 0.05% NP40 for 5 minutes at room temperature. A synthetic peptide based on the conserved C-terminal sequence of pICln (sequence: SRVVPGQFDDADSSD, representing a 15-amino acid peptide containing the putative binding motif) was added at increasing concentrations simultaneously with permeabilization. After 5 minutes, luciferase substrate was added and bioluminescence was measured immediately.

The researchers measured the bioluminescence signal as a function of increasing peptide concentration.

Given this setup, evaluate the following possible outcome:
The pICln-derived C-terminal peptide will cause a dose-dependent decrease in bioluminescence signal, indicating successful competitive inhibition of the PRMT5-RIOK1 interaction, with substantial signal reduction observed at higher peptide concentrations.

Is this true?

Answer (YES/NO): YES